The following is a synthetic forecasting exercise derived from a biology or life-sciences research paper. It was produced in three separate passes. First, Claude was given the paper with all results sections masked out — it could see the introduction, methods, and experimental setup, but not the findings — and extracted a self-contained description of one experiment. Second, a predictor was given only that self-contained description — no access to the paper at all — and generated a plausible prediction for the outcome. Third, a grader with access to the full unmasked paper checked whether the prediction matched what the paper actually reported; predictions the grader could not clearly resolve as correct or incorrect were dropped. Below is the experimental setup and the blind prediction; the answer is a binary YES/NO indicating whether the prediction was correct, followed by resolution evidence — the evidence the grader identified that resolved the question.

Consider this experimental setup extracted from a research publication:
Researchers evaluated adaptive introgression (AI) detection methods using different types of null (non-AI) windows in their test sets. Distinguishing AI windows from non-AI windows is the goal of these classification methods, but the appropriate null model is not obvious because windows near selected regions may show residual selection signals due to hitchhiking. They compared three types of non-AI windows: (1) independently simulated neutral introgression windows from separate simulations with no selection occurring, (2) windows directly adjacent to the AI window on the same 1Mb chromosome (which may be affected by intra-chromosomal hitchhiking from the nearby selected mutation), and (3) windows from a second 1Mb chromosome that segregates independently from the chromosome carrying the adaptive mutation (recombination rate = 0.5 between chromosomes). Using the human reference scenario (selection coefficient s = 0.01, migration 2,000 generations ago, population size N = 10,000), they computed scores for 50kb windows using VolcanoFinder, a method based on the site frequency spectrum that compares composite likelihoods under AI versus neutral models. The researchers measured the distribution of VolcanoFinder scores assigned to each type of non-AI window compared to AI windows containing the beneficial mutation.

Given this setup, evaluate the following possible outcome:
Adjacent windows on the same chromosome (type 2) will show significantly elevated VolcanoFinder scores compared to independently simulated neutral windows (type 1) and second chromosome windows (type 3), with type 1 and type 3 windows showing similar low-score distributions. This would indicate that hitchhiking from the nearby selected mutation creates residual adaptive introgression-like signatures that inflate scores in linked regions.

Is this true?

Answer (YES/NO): NO